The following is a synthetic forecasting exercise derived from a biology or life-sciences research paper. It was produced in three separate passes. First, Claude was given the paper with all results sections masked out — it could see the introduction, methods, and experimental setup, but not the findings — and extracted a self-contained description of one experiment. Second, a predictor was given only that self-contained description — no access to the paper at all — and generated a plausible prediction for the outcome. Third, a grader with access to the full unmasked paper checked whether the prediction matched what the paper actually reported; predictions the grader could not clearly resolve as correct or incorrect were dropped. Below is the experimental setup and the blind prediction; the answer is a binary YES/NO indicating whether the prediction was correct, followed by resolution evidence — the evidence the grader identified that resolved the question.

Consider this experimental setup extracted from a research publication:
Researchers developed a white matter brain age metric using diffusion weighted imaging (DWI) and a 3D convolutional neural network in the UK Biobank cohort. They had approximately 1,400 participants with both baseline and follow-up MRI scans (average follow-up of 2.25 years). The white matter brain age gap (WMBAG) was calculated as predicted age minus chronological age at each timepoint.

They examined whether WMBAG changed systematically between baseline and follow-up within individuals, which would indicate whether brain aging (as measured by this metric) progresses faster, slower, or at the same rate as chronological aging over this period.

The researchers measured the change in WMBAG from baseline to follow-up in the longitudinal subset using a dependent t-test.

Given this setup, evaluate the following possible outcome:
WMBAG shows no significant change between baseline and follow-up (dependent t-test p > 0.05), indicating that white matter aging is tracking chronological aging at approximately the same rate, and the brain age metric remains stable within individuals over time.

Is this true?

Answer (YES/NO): NO